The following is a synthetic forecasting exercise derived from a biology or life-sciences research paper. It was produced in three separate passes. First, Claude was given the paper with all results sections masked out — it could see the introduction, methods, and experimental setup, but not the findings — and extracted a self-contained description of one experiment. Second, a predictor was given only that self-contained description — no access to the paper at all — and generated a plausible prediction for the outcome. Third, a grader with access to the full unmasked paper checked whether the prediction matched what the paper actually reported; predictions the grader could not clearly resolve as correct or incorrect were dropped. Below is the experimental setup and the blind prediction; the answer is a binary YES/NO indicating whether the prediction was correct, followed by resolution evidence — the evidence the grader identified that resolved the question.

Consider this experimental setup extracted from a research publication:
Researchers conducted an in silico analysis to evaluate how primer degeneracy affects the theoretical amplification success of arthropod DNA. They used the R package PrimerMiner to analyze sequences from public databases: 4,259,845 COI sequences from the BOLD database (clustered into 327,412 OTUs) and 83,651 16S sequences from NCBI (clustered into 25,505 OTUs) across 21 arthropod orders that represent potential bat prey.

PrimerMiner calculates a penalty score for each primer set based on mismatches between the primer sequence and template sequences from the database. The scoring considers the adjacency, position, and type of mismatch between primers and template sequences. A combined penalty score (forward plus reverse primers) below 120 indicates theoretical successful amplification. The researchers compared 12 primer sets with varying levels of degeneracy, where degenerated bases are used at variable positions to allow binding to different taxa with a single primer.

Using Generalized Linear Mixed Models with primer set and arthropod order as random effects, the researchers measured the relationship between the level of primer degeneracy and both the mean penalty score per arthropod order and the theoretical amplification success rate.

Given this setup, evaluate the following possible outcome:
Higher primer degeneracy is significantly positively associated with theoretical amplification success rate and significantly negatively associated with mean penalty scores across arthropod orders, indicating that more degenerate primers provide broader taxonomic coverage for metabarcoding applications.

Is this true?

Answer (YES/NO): YES